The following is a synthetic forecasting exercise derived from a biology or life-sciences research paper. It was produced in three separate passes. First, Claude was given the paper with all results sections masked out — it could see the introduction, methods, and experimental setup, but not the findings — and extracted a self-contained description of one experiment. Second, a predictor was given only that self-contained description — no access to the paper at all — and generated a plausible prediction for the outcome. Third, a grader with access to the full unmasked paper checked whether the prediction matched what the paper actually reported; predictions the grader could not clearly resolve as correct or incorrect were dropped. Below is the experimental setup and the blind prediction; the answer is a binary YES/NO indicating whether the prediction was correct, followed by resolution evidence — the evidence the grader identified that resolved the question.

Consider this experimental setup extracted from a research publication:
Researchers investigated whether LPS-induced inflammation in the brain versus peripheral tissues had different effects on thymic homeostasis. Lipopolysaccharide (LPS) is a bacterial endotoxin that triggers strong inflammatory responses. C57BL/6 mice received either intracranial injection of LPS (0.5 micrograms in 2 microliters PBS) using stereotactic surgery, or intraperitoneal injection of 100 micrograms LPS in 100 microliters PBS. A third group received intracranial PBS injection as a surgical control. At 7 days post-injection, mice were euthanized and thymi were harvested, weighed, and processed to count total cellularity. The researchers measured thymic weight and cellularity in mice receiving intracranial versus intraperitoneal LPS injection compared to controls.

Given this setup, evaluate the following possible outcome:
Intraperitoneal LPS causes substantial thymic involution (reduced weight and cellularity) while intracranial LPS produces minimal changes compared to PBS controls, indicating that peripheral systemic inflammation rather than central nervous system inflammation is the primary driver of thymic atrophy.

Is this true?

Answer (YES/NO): NO